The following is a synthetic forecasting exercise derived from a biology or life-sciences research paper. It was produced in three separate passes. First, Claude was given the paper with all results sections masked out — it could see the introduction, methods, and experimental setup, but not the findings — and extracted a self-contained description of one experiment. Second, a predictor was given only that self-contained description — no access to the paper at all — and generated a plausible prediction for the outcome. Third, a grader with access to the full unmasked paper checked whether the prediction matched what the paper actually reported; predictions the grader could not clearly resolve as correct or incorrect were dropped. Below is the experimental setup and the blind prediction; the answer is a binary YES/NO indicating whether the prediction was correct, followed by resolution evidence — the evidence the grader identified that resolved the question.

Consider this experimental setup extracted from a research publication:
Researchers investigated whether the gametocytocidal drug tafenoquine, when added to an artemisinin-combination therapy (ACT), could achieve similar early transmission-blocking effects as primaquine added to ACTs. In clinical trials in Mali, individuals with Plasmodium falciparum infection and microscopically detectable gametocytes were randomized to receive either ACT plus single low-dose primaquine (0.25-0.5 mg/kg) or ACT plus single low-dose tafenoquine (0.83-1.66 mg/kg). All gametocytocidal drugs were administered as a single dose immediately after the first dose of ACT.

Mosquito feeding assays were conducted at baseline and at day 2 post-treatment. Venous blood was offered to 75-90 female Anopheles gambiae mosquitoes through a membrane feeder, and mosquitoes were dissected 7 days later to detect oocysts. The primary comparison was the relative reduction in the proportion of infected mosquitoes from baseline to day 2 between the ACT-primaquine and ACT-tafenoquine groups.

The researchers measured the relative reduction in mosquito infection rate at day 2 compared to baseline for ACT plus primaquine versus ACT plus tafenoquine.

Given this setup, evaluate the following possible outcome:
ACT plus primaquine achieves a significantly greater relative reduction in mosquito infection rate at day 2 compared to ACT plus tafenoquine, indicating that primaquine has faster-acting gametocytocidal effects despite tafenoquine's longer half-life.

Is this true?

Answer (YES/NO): YES